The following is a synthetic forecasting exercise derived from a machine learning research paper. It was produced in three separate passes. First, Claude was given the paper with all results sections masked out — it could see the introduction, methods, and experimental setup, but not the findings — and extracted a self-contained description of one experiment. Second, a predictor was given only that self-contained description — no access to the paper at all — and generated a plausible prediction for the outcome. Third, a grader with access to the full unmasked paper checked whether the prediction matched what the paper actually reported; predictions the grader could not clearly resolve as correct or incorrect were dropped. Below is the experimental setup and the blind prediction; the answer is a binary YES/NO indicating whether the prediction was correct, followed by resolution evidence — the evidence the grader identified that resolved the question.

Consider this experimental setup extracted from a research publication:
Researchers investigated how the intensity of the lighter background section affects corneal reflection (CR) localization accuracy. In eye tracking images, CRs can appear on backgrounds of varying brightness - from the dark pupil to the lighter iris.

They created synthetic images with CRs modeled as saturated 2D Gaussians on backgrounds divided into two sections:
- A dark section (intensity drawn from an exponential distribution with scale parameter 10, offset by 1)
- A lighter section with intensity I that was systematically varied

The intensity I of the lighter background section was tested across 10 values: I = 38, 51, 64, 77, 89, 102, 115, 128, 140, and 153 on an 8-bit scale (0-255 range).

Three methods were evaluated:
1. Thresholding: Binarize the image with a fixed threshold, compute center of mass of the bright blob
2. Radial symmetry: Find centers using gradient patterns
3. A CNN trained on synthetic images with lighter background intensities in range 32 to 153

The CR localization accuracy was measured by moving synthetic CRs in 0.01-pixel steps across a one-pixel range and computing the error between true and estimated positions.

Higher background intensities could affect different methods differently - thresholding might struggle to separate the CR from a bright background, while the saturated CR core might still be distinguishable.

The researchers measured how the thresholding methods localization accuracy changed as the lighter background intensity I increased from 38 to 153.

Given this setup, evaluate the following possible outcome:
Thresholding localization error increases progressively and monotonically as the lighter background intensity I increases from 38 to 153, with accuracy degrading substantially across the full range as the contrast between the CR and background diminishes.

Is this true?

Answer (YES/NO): NO